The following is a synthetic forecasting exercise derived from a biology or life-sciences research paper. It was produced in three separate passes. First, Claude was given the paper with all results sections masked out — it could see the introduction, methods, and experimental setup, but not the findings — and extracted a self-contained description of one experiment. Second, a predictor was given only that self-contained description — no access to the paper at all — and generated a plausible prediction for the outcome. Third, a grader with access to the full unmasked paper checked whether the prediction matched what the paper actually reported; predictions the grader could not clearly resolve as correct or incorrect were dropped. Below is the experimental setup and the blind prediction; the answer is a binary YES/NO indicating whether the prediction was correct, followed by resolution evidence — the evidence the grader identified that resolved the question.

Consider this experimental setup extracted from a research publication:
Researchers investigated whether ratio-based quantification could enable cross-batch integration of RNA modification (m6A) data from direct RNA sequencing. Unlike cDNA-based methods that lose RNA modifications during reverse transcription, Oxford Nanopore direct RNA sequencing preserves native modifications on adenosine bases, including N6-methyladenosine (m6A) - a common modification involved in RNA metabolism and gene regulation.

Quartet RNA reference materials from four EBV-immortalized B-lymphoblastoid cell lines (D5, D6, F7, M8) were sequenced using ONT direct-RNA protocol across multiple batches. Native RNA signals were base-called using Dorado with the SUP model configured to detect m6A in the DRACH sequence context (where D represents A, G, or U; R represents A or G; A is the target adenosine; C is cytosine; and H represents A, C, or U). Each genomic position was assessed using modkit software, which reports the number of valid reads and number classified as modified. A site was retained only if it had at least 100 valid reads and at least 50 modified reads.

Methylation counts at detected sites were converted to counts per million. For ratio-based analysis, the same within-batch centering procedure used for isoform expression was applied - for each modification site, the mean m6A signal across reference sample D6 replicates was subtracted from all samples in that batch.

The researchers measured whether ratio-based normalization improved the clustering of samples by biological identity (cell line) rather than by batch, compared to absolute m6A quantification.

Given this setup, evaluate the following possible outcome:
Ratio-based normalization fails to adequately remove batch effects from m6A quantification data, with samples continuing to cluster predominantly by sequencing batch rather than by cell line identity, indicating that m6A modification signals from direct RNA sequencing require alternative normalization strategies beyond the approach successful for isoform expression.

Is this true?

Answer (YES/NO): NO